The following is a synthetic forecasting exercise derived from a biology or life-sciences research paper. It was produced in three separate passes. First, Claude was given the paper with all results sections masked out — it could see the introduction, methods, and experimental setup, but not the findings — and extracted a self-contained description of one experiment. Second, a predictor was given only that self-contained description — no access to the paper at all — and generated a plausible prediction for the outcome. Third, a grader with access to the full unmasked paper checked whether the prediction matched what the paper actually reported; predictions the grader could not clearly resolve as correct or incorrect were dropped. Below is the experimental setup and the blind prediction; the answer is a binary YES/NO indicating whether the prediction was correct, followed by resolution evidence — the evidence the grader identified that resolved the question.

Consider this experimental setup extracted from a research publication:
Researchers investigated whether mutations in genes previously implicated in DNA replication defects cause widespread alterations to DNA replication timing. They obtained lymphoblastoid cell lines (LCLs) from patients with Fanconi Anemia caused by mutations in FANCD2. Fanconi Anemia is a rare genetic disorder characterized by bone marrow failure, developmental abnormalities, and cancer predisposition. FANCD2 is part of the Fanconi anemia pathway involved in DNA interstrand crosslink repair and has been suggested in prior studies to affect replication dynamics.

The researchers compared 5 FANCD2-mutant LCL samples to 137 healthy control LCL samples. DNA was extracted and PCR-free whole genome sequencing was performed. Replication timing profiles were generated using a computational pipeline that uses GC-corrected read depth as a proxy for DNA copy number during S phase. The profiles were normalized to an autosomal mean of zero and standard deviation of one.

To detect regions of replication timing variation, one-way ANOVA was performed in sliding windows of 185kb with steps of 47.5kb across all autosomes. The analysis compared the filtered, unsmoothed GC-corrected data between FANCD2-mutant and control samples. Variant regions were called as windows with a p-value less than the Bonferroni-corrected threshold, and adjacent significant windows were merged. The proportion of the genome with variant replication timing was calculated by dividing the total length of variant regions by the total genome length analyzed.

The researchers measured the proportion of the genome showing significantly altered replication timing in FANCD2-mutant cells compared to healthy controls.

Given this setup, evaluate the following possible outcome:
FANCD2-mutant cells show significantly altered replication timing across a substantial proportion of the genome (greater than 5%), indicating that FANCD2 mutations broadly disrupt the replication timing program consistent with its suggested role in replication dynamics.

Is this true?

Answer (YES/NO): NO